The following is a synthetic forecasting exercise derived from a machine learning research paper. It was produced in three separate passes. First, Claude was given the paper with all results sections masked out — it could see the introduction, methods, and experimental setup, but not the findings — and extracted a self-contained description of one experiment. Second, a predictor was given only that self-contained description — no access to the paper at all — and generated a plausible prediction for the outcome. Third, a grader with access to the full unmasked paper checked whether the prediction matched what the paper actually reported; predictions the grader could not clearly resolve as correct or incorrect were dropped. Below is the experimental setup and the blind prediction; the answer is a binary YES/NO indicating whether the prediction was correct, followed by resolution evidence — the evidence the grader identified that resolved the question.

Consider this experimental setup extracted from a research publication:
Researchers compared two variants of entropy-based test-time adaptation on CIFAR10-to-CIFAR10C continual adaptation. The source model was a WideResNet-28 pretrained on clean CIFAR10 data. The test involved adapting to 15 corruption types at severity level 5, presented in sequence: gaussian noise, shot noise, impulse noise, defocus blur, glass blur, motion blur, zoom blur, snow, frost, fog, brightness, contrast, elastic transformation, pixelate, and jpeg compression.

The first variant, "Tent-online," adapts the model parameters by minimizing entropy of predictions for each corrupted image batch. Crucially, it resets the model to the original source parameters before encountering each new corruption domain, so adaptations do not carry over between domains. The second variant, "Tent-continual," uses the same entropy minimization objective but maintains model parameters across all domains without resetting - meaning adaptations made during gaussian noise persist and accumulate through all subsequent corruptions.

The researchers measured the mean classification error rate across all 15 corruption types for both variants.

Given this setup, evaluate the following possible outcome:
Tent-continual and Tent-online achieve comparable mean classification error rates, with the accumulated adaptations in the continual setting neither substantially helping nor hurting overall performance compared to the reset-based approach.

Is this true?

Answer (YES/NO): NO